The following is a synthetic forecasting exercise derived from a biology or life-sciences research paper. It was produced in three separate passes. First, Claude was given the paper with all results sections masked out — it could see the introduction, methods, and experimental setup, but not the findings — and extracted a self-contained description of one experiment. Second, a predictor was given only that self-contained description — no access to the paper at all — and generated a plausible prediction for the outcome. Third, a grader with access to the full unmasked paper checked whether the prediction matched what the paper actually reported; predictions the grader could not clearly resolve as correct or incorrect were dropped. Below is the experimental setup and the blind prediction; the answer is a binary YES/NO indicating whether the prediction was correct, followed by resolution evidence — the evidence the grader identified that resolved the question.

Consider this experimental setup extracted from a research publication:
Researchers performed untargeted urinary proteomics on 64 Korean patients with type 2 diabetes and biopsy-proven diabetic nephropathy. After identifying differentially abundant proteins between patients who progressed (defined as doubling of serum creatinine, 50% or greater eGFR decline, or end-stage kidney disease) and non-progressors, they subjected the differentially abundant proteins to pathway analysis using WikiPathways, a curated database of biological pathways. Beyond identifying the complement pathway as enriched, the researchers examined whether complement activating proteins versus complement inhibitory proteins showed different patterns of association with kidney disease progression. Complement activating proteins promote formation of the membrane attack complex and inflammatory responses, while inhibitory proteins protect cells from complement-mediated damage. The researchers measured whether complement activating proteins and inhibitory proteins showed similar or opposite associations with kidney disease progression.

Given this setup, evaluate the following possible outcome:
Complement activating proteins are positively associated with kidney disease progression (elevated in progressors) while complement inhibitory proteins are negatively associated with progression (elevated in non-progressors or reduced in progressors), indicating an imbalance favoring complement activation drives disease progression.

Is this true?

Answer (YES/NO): NO